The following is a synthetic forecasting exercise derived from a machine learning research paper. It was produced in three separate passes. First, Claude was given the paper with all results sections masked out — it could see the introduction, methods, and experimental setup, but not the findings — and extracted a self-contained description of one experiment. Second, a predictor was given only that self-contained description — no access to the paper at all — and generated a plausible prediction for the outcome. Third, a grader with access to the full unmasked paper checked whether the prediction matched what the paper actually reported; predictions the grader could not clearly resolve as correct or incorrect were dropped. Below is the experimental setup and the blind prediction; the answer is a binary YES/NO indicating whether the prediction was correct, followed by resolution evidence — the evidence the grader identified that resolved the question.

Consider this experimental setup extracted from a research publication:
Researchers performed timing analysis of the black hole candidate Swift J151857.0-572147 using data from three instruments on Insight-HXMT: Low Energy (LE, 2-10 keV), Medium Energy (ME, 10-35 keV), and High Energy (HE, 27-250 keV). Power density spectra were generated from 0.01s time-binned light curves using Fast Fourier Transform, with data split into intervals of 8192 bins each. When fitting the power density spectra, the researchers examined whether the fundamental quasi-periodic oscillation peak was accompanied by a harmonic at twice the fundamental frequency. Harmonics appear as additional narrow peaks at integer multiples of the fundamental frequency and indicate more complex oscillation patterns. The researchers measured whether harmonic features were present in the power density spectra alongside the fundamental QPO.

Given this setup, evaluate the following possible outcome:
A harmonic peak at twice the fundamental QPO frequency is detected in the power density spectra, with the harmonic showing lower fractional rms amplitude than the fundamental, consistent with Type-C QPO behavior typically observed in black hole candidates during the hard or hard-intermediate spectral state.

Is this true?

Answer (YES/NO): YES